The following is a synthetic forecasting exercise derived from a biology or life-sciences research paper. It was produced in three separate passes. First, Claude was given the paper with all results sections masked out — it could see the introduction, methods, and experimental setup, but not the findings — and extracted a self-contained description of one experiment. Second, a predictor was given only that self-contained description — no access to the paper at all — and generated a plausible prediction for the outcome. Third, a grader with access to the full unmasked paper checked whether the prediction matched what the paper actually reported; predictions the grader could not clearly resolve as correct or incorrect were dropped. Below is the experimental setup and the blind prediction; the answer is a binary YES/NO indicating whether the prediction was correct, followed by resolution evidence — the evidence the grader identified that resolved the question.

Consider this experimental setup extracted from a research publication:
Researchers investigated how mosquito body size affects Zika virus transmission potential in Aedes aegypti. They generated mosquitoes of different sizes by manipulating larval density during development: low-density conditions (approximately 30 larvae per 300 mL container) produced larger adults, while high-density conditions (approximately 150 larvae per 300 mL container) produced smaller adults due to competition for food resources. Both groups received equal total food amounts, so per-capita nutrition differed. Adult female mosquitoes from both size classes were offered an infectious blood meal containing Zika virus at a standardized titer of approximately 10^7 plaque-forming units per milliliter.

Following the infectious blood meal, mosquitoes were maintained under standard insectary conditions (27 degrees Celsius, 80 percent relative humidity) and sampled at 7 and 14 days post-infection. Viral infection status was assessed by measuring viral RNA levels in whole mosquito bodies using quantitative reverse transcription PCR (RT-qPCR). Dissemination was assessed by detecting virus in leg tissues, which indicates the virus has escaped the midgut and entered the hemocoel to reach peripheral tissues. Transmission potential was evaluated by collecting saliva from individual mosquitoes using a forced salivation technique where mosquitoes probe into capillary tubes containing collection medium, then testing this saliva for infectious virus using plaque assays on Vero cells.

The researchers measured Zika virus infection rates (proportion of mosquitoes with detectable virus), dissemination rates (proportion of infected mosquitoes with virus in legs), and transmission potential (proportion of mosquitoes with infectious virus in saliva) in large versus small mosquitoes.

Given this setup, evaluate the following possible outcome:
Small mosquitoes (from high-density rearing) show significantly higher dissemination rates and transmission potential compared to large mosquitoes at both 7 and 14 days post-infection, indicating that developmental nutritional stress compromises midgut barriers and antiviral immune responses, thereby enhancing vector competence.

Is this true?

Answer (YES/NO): NO